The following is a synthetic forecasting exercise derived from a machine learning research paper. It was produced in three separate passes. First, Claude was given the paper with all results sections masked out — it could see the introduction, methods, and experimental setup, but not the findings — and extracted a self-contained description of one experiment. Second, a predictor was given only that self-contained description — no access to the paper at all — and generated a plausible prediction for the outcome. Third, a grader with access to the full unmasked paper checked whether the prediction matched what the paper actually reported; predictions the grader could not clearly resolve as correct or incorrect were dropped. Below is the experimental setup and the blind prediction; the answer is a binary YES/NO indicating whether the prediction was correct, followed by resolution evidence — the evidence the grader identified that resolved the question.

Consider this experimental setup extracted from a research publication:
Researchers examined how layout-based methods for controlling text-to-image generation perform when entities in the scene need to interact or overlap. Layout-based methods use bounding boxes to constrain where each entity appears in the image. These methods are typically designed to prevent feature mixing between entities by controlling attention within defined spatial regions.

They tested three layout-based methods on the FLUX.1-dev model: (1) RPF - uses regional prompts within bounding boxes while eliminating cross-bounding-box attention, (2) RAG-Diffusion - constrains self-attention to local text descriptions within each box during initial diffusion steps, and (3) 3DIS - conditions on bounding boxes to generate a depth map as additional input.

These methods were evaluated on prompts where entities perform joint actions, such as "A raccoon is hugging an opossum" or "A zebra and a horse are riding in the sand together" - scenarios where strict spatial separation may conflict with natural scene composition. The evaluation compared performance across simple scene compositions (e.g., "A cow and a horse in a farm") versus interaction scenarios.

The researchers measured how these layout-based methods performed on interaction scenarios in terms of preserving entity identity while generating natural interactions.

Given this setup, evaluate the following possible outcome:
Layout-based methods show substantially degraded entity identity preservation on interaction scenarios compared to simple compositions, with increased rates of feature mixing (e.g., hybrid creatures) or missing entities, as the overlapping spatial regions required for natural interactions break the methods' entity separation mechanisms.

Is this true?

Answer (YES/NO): YES